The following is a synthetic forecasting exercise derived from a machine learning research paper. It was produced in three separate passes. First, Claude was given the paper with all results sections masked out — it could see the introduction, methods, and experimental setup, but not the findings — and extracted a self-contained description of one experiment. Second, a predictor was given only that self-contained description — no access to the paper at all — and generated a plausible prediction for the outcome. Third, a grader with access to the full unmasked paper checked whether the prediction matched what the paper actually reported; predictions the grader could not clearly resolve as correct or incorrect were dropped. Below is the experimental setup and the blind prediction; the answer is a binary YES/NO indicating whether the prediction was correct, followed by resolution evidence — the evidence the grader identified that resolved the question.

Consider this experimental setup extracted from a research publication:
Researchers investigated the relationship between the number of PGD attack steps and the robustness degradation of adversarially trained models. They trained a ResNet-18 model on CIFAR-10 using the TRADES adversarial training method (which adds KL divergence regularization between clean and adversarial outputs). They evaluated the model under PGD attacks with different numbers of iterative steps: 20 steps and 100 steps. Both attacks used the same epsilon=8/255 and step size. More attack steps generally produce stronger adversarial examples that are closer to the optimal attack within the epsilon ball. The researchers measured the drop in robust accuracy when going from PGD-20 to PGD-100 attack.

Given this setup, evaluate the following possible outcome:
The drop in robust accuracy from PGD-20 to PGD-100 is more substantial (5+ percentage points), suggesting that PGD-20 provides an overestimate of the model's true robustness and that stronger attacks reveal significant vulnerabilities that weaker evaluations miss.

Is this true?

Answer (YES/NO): NO